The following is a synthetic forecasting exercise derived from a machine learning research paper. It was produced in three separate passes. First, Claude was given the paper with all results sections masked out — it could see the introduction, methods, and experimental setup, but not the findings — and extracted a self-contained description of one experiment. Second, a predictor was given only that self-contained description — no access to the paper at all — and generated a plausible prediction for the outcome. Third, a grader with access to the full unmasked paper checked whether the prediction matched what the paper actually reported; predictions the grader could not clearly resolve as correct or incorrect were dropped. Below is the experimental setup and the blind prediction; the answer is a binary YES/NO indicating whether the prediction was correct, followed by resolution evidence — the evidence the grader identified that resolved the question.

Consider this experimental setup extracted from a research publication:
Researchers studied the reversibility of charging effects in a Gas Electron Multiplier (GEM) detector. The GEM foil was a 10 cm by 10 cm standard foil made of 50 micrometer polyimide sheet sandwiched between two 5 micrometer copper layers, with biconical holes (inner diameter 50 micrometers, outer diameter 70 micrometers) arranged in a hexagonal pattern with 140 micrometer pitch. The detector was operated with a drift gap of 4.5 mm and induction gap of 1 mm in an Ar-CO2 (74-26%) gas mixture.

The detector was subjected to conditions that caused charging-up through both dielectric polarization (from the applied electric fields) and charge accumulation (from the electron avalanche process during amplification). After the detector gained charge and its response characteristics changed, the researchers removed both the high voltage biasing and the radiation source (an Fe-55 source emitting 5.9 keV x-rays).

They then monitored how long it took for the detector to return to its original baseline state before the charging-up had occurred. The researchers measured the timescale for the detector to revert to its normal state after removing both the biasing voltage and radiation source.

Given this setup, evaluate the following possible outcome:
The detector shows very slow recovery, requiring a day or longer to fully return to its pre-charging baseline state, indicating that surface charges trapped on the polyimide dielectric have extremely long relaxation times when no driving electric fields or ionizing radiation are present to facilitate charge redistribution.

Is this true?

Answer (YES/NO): NO